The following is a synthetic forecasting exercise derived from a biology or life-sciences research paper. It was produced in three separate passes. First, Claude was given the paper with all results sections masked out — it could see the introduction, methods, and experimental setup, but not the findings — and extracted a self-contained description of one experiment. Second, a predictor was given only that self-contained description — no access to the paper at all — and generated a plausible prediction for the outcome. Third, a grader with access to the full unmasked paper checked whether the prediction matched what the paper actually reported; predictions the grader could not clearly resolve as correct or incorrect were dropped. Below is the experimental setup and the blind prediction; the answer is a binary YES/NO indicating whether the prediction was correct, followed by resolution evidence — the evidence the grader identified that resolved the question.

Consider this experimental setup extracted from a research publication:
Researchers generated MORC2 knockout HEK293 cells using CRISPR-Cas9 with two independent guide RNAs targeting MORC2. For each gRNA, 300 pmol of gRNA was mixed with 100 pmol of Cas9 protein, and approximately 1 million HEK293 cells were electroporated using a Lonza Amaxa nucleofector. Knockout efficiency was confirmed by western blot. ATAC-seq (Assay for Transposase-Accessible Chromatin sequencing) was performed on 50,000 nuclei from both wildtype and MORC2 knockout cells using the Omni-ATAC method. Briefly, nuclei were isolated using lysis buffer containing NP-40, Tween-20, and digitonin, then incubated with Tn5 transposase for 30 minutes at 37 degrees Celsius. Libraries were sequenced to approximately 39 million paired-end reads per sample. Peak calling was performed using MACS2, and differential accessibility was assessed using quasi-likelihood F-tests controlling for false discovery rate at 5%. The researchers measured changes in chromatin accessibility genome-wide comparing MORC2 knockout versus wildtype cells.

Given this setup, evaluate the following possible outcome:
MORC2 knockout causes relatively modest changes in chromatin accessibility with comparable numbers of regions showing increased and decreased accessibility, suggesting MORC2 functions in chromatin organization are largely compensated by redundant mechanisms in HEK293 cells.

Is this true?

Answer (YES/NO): NO